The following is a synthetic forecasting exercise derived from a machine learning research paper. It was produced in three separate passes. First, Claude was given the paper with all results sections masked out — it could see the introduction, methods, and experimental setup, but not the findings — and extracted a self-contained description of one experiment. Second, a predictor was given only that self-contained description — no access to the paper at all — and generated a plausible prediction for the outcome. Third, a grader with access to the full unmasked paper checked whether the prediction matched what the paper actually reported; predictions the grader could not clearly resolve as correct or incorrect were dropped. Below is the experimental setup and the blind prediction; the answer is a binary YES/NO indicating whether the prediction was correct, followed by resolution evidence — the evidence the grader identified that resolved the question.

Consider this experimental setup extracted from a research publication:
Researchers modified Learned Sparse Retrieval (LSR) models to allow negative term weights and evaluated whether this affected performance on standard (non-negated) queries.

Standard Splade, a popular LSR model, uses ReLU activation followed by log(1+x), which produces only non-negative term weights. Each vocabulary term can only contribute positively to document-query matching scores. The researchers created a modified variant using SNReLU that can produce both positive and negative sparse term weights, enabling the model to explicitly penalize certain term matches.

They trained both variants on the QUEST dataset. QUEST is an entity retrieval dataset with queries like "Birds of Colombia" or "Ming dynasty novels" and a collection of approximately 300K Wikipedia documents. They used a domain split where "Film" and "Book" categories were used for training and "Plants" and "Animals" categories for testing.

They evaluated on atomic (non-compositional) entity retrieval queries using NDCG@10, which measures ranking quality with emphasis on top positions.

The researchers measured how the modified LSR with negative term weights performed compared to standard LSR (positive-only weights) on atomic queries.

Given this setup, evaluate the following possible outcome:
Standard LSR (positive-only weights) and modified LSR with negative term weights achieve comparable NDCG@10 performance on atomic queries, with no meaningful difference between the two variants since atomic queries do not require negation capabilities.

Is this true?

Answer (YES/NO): NO